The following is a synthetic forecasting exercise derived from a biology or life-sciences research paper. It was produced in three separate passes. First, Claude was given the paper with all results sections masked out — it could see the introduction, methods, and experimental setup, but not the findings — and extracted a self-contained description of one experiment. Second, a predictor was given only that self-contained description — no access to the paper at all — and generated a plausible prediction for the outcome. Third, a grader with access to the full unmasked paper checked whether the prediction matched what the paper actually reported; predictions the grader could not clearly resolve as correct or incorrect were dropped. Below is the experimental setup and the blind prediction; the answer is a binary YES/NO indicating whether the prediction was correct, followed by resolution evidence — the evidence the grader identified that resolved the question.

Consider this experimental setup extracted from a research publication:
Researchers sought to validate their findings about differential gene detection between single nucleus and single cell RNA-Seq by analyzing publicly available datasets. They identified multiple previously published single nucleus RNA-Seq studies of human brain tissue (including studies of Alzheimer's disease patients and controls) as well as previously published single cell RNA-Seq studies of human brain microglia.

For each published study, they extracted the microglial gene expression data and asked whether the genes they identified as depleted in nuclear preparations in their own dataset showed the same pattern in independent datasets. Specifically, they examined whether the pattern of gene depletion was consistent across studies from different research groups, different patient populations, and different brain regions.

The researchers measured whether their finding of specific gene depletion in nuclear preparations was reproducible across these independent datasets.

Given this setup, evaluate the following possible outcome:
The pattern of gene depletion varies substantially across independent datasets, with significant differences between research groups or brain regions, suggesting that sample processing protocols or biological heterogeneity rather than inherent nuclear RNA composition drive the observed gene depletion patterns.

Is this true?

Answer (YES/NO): NO